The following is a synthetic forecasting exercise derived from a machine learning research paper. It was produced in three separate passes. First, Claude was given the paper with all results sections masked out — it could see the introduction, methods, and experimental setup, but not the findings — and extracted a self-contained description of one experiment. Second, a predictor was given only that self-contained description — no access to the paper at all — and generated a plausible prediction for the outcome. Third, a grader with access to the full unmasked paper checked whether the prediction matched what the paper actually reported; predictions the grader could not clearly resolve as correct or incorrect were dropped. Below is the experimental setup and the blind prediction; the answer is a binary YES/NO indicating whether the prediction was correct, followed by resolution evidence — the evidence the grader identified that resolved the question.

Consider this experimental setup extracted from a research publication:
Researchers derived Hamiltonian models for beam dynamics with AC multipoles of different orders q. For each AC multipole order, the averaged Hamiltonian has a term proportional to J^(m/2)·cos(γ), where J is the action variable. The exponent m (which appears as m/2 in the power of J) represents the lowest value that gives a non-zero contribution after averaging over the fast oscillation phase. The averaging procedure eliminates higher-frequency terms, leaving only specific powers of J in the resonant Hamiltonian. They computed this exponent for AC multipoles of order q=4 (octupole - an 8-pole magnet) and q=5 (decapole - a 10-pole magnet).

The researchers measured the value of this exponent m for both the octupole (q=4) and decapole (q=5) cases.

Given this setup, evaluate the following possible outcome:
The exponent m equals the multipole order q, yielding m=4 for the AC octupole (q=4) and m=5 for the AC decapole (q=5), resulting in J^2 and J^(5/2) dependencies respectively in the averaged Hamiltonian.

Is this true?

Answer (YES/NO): NO